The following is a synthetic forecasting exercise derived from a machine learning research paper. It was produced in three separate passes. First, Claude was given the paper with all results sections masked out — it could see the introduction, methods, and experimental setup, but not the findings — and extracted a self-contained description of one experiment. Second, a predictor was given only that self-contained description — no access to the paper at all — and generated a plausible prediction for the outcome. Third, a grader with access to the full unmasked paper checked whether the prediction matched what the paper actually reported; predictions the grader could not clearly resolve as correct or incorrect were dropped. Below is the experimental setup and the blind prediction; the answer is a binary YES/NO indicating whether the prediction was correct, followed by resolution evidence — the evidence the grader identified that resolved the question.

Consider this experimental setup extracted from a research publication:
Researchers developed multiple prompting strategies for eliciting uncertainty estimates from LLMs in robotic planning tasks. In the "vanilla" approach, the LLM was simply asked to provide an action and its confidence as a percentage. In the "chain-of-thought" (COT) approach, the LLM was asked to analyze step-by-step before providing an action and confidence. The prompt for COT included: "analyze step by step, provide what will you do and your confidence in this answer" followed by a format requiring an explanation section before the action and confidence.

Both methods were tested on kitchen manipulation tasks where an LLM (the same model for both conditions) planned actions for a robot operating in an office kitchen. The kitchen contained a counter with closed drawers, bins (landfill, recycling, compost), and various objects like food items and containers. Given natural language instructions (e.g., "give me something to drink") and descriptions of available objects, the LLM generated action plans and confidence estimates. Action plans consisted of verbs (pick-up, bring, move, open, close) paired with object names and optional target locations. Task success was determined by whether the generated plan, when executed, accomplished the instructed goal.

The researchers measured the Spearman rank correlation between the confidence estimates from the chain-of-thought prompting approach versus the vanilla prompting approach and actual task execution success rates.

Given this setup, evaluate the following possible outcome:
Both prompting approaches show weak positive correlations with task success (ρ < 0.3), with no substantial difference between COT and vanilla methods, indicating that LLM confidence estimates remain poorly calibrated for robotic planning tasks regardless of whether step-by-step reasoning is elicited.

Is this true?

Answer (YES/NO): YES